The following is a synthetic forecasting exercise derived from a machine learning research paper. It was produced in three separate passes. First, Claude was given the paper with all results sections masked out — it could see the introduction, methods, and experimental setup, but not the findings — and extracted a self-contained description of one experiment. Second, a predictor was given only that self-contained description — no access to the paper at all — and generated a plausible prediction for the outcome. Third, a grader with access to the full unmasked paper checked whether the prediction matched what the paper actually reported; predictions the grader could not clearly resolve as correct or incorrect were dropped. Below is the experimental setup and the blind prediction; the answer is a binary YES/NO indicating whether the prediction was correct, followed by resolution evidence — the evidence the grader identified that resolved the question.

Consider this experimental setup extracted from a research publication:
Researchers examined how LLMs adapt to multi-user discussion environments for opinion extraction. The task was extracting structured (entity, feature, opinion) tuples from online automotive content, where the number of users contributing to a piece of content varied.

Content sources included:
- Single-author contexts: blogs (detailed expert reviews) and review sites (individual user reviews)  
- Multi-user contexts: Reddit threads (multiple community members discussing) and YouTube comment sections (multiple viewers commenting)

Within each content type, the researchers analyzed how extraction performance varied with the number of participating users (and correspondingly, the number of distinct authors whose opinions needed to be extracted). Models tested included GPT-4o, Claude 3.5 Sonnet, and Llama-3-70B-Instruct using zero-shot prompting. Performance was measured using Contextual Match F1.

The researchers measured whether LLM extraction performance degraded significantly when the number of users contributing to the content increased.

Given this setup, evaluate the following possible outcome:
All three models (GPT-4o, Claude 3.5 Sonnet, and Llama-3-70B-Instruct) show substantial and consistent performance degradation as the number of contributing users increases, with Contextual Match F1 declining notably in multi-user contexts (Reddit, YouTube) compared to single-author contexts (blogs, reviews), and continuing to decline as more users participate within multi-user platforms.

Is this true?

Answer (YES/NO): NO